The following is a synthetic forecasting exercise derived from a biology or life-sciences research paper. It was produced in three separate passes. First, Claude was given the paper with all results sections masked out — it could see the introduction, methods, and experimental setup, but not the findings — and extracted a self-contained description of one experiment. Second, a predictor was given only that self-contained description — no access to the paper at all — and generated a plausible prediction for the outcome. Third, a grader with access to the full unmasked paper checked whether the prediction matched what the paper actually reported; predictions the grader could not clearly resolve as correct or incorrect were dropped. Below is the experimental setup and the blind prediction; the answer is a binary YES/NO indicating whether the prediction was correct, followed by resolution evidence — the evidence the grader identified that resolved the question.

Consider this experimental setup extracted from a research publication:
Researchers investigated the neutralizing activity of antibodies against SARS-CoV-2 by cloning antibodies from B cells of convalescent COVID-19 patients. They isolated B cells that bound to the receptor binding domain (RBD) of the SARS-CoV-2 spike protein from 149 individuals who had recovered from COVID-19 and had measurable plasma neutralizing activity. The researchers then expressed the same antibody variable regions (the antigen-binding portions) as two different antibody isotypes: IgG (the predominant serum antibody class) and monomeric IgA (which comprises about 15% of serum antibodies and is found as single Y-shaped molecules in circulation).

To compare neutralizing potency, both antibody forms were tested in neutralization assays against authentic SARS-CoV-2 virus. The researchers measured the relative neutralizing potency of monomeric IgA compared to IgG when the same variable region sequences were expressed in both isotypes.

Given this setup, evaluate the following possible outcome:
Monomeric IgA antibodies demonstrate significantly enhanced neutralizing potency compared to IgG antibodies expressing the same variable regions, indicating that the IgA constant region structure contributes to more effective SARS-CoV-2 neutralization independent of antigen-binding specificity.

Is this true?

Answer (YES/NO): NO